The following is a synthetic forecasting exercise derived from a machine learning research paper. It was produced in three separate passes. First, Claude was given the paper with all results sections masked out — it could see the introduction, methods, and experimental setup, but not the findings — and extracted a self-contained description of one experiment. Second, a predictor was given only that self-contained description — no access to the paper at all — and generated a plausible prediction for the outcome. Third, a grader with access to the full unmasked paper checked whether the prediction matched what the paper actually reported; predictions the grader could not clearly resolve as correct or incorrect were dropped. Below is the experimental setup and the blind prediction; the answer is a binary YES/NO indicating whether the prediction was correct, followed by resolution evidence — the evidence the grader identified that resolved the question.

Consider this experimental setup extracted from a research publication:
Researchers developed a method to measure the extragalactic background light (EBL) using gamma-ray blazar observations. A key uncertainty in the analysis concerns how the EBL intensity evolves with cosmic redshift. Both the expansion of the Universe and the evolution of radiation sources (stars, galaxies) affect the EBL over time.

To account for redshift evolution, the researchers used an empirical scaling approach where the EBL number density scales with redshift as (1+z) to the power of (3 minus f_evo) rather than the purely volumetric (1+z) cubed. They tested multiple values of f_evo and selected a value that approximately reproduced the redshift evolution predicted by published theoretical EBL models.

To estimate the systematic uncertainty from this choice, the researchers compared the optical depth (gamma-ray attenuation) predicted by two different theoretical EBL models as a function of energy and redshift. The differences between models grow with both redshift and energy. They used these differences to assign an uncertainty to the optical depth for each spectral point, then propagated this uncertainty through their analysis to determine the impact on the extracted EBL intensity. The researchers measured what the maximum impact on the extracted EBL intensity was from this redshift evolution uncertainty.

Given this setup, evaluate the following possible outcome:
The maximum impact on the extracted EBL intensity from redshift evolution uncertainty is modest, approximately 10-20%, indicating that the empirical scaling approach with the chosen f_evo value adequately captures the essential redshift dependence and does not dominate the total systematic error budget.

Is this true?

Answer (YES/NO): YES